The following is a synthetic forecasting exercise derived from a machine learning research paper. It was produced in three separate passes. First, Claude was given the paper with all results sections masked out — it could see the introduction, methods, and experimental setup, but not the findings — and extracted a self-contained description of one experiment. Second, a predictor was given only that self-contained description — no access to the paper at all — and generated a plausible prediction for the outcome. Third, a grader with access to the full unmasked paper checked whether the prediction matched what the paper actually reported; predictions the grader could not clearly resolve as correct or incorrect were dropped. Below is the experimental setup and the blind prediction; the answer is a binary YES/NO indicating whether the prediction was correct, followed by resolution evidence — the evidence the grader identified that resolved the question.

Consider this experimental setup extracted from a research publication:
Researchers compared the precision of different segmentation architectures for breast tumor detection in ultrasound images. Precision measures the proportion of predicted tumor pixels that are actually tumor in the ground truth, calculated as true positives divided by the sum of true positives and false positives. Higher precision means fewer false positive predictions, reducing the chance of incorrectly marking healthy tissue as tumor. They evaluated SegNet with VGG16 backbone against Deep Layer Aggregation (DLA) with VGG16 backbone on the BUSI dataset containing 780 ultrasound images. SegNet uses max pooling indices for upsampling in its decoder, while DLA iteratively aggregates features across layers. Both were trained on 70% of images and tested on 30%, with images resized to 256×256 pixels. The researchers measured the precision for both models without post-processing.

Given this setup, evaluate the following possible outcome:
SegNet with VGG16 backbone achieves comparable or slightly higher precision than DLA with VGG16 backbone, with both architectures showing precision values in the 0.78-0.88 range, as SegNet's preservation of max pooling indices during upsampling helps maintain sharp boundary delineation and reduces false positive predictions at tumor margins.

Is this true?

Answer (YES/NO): NO